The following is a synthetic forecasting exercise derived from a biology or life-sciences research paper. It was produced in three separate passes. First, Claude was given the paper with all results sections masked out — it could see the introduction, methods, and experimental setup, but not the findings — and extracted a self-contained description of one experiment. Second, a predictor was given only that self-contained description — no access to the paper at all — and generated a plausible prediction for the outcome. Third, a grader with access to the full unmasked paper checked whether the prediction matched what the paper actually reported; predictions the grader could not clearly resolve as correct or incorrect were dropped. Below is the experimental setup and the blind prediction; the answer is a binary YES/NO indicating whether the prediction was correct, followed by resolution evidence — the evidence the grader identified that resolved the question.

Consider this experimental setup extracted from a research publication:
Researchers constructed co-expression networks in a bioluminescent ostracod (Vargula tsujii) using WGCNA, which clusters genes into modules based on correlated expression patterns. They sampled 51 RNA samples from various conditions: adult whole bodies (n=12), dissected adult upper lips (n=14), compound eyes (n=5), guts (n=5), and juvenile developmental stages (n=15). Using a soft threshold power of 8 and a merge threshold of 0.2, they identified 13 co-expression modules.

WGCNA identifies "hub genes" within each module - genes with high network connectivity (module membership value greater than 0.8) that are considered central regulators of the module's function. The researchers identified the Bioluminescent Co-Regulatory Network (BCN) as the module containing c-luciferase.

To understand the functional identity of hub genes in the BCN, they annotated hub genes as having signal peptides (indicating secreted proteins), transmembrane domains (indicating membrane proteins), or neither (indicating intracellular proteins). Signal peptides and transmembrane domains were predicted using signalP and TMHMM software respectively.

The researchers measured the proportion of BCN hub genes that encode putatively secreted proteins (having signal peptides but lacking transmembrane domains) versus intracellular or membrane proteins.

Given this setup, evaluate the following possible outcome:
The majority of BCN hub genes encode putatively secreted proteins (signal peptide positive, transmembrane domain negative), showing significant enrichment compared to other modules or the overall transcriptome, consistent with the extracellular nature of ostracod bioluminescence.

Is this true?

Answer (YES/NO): NO